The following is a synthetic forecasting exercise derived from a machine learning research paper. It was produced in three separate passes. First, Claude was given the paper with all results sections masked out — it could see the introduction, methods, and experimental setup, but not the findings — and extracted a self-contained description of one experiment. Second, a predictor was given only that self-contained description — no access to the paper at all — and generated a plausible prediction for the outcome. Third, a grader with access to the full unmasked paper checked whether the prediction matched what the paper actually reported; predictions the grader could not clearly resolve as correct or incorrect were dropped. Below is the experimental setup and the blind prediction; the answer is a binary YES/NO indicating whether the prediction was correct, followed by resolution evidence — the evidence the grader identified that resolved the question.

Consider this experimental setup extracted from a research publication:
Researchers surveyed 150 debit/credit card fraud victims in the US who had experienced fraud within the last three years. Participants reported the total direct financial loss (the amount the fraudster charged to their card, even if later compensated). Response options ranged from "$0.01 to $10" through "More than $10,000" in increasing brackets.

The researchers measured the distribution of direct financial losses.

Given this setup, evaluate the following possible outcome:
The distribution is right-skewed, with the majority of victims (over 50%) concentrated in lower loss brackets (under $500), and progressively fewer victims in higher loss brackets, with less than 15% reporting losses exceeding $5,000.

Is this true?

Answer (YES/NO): YES